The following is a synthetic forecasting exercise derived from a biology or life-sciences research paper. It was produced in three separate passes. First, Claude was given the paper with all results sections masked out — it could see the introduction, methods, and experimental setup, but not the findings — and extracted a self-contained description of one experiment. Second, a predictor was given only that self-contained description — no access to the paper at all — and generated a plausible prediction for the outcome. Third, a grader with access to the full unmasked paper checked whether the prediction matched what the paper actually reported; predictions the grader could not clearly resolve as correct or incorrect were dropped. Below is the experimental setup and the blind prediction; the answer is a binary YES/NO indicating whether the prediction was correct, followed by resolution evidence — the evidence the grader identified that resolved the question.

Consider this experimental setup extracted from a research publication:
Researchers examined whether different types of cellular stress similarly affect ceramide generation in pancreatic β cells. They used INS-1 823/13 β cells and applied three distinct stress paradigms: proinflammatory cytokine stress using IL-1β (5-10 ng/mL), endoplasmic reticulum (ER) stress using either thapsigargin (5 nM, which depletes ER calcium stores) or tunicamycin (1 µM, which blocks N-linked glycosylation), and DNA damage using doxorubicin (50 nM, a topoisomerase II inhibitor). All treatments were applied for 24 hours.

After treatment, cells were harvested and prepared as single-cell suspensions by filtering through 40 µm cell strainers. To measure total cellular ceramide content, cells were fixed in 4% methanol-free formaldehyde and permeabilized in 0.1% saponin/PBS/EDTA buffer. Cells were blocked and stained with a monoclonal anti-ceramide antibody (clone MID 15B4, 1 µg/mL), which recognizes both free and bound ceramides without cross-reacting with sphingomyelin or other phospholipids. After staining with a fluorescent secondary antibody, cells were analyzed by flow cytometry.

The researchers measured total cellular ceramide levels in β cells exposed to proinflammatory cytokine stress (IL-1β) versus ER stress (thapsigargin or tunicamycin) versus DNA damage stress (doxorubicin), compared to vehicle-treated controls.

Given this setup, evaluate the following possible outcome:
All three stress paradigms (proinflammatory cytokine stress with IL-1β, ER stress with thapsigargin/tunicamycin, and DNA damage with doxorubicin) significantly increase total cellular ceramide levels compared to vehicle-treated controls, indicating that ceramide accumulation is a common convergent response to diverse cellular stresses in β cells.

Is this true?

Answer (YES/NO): YES